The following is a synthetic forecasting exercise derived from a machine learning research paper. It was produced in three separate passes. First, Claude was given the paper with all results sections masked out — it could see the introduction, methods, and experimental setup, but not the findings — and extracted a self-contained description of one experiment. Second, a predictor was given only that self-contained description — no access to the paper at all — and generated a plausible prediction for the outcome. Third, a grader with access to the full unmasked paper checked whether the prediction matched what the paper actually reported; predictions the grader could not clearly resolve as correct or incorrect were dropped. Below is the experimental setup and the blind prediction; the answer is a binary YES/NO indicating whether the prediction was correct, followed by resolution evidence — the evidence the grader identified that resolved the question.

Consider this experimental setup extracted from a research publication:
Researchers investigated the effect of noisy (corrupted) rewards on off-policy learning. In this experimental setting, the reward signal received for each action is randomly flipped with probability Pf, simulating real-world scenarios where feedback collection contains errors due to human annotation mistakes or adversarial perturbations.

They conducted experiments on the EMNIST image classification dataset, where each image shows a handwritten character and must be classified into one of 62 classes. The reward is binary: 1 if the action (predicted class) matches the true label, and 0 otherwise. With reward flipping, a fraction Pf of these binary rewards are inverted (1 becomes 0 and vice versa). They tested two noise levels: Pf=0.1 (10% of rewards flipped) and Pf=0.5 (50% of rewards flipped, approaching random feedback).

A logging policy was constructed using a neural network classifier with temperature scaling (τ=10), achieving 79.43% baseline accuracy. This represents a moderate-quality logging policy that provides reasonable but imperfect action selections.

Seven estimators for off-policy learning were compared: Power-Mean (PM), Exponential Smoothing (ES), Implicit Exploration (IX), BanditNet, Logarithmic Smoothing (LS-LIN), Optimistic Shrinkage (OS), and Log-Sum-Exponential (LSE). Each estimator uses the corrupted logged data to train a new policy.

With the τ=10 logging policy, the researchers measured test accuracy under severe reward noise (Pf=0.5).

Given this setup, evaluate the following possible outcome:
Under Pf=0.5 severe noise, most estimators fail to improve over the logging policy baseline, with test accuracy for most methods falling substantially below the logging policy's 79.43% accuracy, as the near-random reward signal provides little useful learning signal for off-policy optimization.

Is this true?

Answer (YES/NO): NO